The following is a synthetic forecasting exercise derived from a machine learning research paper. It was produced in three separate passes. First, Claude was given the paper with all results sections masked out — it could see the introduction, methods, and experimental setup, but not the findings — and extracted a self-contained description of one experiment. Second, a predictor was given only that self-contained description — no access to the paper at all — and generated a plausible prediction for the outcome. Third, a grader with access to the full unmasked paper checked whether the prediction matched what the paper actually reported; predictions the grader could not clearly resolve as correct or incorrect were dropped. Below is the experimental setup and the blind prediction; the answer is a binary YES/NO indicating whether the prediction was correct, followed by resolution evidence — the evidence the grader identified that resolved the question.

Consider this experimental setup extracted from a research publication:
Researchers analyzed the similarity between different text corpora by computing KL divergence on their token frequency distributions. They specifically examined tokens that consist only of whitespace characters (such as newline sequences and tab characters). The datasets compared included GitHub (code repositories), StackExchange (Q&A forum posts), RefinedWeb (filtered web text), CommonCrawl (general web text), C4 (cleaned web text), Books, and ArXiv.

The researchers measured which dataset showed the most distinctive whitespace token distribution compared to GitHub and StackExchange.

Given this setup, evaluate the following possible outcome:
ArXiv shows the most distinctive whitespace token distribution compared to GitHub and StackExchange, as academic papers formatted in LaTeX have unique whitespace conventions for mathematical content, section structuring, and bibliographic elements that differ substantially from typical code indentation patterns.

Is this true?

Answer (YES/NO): NO